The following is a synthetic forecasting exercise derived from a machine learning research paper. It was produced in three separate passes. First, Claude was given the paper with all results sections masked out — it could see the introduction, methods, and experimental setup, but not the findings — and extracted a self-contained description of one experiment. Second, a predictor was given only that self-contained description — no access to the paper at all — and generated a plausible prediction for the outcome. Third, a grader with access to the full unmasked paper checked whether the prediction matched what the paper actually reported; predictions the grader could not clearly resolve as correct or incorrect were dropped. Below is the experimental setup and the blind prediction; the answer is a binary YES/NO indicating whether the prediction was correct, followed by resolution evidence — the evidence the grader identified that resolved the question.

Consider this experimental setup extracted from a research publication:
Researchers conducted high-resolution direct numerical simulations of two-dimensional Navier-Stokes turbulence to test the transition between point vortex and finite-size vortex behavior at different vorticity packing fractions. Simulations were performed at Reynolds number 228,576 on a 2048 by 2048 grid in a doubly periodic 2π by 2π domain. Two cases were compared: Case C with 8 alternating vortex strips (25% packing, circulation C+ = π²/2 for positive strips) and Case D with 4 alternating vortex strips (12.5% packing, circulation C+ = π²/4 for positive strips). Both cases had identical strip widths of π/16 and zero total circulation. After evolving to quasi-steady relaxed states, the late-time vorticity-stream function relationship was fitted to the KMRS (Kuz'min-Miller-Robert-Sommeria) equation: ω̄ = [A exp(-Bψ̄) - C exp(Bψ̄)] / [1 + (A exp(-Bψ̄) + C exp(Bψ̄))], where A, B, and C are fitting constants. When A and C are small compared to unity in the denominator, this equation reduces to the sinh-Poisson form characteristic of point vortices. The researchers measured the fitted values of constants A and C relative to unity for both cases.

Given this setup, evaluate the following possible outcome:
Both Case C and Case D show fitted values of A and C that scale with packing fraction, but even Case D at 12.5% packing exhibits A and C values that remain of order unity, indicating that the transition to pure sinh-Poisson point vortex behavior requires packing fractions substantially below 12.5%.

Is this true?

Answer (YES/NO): NO